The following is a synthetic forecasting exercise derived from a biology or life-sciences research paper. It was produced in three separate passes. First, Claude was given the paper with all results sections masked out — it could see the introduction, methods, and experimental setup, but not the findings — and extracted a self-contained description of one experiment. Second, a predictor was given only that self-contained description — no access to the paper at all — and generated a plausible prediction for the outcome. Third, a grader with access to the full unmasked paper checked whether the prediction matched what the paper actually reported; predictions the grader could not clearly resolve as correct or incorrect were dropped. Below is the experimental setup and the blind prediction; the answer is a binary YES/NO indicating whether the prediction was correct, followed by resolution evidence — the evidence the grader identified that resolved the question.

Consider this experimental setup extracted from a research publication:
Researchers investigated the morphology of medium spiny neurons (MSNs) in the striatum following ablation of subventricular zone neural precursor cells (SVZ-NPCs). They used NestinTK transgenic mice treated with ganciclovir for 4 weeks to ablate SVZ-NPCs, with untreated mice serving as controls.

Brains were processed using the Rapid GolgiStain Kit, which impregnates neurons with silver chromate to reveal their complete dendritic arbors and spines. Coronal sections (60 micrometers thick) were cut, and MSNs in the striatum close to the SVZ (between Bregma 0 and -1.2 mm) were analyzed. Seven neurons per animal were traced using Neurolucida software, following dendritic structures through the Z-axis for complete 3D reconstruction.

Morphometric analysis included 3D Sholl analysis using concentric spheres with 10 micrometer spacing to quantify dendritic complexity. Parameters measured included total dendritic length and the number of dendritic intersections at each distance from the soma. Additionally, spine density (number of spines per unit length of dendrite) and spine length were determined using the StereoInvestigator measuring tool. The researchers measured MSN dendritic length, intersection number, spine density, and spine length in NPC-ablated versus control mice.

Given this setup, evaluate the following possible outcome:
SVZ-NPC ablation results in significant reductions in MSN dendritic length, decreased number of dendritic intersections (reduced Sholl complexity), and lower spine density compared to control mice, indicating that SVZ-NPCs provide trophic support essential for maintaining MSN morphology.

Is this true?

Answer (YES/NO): NO